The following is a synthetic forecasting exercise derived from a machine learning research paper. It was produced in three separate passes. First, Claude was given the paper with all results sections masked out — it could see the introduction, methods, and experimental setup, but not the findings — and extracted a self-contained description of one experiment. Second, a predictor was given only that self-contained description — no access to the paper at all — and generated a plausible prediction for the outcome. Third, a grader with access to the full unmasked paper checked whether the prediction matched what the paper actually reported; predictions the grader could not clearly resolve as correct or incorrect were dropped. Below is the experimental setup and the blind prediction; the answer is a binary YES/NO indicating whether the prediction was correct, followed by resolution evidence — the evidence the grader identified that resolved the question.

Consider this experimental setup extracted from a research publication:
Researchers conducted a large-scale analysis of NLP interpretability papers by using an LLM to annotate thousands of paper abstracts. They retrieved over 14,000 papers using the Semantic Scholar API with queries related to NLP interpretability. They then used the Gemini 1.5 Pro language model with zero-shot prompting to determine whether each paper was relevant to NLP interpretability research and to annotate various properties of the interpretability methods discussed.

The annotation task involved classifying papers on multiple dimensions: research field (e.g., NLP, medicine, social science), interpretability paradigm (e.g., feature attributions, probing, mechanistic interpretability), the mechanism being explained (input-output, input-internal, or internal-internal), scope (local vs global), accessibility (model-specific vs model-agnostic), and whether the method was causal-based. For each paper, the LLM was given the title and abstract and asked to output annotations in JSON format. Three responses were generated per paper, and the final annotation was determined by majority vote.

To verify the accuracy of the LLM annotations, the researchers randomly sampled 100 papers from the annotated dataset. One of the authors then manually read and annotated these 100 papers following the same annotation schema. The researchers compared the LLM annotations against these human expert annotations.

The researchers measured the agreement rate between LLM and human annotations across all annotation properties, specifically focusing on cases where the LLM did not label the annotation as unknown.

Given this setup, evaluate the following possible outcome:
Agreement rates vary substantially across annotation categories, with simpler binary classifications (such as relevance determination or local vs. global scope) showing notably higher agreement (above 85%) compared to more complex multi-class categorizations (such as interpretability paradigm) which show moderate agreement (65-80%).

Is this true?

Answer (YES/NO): NO